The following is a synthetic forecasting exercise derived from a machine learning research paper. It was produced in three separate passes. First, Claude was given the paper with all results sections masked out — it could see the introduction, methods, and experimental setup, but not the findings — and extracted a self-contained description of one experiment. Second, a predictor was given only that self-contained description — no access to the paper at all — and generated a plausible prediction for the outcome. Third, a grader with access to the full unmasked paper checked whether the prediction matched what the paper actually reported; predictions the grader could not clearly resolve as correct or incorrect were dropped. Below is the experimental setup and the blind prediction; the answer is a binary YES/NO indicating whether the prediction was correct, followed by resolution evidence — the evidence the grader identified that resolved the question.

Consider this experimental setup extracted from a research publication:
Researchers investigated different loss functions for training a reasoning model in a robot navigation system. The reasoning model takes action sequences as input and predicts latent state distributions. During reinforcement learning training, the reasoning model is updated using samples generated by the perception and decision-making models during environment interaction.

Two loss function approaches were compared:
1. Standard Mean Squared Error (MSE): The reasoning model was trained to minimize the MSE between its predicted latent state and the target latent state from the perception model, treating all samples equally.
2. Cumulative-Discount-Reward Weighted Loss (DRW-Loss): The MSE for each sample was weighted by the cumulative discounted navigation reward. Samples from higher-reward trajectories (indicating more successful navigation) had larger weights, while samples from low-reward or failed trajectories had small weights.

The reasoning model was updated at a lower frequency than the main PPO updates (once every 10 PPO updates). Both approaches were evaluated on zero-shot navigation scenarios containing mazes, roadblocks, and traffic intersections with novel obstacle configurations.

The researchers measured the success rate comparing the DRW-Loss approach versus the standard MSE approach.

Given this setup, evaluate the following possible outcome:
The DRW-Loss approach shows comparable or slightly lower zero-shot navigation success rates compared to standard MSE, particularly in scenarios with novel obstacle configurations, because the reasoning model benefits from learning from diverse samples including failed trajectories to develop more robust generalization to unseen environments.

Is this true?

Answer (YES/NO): NO